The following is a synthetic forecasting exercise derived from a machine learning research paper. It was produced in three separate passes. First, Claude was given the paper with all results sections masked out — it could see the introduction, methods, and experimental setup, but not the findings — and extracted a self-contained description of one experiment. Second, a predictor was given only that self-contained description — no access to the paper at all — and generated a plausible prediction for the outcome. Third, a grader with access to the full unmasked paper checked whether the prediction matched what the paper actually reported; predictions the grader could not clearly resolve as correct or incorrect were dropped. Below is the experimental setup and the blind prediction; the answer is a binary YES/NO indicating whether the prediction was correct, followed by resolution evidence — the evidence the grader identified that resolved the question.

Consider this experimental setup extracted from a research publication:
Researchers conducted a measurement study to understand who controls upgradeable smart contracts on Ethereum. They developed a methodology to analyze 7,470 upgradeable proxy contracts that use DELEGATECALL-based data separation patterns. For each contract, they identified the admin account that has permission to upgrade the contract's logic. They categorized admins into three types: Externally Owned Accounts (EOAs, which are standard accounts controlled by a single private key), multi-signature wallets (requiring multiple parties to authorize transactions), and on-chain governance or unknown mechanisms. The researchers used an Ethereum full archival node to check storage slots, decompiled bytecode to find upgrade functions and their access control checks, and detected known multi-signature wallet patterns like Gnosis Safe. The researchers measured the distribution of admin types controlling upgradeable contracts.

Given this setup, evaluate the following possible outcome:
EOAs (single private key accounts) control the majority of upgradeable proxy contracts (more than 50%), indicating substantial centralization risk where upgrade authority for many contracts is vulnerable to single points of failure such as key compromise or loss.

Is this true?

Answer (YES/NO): NO